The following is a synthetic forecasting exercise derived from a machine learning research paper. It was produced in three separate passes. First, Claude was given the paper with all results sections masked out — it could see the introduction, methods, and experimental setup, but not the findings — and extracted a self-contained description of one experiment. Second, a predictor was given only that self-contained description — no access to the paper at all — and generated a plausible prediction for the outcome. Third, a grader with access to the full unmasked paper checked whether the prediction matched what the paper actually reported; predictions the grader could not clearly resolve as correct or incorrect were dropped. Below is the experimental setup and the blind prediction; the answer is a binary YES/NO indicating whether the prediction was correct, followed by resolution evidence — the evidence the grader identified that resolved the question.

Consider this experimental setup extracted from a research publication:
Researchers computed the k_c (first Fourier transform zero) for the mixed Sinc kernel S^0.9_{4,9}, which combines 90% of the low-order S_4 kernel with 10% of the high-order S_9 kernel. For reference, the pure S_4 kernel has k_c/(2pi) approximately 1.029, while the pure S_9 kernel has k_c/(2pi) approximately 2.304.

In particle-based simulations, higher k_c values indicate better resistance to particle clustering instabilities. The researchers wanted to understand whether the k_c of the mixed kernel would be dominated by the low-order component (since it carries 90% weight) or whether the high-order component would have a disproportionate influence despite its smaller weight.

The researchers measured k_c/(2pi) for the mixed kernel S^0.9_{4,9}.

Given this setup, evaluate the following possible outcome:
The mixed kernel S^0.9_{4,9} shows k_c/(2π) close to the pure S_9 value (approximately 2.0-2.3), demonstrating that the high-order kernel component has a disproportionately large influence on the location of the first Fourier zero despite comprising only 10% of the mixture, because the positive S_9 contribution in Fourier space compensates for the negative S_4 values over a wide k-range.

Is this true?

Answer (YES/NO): NO